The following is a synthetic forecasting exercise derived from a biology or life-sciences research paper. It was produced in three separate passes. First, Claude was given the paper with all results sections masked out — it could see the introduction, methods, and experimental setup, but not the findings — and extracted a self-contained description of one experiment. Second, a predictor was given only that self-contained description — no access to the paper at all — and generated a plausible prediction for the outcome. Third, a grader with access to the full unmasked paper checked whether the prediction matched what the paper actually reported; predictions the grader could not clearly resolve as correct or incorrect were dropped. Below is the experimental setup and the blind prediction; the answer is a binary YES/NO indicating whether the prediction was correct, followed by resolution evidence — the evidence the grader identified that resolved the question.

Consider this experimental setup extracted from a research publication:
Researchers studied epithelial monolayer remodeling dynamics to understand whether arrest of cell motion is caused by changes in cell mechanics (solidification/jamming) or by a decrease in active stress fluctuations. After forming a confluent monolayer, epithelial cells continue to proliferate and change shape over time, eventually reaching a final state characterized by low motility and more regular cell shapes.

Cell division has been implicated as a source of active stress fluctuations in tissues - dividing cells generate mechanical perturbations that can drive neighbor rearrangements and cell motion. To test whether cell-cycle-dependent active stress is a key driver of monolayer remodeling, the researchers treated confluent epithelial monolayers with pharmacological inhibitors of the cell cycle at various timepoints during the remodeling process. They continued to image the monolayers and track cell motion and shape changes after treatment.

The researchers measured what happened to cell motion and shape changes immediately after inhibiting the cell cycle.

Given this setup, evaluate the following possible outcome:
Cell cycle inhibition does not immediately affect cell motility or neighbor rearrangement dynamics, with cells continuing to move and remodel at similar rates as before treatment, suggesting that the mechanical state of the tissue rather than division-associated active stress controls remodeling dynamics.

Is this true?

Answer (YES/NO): NO